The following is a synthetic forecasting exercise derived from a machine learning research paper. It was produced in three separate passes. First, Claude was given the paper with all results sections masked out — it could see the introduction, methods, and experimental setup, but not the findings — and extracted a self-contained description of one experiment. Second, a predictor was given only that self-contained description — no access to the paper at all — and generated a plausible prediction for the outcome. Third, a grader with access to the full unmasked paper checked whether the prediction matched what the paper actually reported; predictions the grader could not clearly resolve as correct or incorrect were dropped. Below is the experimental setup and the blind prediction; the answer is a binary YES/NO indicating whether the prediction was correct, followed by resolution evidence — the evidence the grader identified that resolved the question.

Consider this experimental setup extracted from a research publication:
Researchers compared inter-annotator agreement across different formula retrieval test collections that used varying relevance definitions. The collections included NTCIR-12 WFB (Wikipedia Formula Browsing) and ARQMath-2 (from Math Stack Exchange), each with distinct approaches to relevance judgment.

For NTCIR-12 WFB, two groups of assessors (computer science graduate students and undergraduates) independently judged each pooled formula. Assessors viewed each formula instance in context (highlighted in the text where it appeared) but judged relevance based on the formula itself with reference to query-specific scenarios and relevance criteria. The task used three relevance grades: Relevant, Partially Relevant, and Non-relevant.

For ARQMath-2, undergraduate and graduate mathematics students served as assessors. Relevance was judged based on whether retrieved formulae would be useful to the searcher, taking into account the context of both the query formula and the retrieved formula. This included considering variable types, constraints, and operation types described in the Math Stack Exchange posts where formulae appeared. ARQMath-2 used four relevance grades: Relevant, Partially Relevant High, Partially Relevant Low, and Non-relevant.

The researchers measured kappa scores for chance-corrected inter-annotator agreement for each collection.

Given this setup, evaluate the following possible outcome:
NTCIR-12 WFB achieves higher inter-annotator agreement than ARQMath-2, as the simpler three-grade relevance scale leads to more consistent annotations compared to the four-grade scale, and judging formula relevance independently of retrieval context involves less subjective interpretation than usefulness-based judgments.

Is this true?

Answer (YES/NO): NO